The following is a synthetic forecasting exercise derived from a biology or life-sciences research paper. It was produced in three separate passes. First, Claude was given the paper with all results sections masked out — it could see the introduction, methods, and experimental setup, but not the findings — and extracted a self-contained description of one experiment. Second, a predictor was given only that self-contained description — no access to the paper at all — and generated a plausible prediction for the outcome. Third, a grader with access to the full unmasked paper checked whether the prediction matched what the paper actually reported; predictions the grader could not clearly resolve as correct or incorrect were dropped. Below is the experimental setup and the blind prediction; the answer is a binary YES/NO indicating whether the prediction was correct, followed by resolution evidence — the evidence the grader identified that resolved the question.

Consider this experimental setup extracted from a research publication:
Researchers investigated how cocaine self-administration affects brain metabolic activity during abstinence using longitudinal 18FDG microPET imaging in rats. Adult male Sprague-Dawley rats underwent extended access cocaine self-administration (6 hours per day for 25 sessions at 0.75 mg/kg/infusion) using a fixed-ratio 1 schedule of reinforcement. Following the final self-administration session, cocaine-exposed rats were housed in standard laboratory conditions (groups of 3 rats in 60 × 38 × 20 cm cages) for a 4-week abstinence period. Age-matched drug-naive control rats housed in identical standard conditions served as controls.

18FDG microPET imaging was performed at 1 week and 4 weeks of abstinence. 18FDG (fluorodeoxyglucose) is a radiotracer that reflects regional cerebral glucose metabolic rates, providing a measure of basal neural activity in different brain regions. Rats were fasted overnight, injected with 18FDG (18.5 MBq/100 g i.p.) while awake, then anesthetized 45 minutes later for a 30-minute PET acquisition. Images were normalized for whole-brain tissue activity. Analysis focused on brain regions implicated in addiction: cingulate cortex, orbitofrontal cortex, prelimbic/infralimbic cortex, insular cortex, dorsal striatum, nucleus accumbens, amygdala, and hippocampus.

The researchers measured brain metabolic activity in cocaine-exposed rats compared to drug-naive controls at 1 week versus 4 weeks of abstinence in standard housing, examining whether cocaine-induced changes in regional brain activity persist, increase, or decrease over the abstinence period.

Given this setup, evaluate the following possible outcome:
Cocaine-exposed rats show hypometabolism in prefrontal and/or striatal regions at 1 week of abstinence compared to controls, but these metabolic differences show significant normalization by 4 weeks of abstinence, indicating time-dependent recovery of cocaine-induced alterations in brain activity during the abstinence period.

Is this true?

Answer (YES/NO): NO